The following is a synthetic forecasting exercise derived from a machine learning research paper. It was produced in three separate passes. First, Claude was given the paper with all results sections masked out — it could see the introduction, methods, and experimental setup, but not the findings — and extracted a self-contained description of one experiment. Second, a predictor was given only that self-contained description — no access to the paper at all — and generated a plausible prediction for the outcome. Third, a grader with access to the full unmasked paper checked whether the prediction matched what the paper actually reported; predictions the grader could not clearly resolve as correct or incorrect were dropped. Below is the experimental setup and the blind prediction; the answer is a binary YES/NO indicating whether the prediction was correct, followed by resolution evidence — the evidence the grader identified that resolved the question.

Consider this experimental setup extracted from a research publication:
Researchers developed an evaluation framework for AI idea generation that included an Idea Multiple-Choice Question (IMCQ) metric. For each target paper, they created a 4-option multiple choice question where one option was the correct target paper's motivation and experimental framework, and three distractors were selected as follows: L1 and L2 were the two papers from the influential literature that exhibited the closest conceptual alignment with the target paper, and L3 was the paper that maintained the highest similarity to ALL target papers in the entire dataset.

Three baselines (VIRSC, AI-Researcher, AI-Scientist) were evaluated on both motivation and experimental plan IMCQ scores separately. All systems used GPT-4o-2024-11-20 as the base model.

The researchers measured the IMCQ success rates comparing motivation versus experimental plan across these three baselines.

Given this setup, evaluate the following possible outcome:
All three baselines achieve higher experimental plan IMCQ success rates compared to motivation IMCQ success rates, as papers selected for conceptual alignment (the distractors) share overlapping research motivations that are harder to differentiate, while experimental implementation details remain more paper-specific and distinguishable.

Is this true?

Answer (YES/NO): NO